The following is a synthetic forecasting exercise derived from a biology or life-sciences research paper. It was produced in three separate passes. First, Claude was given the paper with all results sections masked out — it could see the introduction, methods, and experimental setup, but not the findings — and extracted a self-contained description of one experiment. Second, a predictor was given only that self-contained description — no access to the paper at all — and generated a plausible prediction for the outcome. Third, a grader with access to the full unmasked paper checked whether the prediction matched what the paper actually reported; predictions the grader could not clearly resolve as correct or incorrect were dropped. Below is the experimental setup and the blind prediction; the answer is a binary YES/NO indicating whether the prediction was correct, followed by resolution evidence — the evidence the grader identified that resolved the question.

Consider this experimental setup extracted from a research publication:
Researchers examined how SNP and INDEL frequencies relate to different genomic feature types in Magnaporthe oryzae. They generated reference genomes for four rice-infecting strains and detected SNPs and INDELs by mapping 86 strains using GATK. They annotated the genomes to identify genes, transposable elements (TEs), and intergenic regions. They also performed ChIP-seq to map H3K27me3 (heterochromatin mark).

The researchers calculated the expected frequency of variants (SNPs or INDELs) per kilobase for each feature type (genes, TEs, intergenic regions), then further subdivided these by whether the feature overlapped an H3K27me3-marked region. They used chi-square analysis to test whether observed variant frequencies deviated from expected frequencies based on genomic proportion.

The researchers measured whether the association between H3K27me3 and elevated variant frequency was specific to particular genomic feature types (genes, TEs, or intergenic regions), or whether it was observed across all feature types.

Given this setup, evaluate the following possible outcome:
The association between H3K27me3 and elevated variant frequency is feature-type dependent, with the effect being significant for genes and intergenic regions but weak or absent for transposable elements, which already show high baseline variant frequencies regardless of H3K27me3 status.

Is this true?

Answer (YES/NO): NO